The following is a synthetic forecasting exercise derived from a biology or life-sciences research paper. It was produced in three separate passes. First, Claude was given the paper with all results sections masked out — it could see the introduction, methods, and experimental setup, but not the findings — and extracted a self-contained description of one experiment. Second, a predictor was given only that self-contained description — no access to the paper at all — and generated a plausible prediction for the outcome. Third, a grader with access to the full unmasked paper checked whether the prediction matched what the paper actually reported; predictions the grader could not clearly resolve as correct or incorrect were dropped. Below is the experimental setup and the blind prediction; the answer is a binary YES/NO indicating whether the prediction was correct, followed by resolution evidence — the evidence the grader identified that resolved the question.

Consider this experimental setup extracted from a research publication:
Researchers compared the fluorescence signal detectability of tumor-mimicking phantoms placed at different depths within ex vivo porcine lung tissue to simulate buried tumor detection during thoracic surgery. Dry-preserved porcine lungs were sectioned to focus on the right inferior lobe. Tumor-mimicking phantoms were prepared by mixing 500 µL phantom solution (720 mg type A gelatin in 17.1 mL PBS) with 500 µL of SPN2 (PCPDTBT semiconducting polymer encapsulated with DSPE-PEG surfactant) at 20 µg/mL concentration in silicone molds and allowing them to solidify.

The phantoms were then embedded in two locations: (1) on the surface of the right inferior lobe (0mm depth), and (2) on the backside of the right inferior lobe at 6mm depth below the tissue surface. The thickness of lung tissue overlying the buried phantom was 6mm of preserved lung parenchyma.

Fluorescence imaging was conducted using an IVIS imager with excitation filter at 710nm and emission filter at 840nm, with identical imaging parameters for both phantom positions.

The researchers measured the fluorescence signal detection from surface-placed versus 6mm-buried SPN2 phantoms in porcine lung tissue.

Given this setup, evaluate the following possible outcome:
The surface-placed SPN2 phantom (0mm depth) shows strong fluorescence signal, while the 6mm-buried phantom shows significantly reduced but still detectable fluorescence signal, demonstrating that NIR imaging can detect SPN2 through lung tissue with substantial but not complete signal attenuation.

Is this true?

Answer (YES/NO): YES